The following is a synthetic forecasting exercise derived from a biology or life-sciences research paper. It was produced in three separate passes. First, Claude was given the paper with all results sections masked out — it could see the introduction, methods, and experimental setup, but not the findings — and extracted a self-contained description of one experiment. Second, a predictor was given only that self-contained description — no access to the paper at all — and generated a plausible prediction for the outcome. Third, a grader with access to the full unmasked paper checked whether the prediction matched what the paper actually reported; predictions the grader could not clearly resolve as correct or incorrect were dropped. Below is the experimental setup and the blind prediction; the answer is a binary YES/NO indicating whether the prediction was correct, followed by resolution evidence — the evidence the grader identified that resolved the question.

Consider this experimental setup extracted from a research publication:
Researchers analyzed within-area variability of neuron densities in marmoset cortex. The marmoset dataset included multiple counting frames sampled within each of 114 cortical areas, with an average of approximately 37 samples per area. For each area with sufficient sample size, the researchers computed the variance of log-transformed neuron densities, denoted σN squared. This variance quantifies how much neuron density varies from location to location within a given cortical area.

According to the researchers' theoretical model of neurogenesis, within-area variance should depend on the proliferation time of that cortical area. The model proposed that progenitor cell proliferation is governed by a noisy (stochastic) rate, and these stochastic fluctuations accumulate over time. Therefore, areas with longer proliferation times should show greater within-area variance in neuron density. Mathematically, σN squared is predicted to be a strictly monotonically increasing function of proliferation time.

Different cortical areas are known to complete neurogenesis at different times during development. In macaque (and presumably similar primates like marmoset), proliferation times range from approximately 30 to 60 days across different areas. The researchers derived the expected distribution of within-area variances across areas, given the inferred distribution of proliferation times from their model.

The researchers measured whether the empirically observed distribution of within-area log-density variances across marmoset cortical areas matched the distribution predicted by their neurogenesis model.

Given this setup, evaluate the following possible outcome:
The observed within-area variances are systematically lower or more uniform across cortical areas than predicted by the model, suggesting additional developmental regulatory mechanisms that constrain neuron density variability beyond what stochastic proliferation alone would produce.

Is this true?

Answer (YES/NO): NO